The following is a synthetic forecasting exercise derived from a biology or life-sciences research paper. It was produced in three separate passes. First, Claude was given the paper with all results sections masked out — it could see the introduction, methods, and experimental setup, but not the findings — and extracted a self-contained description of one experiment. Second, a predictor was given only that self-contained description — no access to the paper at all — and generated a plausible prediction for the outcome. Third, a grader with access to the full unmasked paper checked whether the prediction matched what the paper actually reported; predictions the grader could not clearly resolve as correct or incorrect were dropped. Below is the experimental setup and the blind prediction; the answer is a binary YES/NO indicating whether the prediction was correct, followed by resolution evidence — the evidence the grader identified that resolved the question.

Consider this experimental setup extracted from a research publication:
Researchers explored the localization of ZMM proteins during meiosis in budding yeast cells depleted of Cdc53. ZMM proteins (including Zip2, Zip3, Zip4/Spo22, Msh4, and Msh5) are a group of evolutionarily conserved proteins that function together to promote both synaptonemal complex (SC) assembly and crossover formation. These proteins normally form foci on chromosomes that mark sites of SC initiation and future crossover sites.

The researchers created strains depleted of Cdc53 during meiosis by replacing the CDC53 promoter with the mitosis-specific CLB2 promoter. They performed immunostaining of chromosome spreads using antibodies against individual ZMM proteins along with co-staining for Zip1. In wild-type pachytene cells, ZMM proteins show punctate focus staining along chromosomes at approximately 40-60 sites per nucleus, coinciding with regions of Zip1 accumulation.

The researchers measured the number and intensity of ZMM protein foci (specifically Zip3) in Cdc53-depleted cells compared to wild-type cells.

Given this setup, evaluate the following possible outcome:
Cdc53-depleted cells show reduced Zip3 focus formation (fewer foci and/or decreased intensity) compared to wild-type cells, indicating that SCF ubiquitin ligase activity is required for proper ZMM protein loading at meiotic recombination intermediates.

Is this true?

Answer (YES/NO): YES